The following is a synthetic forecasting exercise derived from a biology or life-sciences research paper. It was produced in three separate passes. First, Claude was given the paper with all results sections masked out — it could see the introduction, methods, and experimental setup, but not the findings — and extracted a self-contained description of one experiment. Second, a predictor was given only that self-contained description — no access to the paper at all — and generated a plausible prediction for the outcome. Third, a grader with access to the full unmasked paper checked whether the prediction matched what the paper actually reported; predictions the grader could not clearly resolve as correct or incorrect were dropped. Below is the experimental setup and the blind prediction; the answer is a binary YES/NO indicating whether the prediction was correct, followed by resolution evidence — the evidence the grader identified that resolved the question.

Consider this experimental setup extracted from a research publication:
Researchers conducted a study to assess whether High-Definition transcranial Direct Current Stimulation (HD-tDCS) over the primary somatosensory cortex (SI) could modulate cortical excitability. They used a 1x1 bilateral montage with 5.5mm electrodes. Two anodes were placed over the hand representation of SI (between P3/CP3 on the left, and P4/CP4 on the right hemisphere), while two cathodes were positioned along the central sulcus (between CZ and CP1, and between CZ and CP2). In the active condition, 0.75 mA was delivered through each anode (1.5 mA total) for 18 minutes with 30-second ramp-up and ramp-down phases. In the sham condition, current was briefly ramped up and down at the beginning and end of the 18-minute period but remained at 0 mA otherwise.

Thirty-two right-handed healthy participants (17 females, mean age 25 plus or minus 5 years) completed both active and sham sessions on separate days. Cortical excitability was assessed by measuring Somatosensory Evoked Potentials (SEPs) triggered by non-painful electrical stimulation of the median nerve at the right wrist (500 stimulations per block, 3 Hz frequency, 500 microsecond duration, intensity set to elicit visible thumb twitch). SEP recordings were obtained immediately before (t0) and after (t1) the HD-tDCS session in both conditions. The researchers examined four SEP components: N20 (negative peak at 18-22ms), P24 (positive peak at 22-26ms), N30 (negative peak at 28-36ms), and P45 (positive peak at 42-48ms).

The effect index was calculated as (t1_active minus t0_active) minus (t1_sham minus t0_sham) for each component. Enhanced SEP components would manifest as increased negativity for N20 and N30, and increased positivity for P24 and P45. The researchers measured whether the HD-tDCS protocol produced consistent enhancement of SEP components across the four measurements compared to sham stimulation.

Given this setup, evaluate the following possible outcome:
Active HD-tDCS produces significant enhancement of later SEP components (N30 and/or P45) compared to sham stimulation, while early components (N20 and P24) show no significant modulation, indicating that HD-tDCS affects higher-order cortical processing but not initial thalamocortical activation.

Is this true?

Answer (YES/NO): YES